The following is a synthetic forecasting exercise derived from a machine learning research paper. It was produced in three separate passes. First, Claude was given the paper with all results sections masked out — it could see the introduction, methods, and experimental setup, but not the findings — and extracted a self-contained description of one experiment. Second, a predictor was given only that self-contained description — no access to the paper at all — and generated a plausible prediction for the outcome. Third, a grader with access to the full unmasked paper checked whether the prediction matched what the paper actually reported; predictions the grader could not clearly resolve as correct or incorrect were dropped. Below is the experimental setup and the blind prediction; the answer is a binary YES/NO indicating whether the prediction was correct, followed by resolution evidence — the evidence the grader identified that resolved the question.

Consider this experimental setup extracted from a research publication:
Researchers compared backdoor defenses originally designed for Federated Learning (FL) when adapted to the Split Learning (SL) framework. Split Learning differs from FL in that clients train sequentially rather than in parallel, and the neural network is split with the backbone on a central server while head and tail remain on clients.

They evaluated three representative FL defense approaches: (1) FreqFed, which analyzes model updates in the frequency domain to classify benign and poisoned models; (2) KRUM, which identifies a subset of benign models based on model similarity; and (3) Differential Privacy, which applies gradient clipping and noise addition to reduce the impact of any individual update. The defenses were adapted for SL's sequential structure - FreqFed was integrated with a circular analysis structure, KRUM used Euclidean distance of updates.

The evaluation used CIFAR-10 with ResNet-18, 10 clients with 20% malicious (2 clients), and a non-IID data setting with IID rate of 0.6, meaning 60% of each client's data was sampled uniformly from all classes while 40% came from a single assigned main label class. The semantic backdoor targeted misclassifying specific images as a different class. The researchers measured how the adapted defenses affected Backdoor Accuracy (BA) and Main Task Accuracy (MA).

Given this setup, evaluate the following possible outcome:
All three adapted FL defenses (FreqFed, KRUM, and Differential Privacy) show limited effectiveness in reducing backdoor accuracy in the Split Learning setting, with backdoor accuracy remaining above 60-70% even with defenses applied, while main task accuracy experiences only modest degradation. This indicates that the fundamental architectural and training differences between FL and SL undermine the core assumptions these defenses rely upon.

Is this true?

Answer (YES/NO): NO